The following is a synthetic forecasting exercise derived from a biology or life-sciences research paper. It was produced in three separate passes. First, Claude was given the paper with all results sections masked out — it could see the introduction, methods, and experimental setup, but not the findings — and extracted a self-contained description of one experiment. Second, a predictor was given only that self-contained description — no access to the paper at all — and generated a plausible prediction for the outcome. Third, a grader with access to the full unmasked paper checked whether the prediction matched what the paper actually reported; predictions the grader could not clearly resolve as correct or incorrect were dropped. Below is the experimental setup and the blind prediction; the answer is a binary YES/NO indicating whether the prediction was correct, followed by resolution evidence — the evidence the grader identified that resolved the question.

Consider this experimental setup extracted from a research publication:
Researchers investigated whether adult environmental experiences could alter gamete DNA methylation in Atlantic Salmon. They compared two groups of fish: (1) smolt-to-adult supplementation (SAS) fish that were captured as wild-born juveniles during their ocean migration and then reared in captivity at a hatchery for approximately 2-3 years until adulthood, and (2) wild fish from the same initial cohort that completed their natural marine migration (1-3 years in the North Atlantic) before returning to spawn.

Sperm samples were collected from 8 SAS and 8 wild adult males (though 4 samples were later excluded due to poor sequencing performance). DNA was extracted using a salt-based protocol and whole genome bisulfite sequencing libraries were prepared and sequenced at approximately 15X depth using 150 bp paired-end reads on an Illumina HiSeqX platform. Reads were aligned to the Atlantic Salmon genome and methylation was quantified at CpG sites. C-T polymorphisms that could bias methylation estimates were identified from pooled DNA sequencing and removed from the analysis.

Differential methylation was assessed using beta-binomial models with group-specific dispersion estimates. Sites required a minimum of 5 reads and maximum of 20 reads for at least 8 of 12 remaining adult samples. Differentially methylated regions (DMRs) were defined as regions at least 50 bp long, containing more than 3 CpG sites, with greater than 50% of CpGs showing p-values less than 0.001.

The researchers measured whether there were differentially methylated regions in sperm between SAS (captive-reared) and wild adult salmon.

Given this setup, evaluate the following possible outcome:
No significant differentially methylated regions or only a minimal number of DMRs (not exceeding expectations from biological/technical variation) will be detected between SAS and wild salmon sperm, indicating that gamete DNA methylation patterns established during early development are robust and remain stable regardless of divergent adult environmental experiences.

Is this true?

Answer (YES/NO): NO